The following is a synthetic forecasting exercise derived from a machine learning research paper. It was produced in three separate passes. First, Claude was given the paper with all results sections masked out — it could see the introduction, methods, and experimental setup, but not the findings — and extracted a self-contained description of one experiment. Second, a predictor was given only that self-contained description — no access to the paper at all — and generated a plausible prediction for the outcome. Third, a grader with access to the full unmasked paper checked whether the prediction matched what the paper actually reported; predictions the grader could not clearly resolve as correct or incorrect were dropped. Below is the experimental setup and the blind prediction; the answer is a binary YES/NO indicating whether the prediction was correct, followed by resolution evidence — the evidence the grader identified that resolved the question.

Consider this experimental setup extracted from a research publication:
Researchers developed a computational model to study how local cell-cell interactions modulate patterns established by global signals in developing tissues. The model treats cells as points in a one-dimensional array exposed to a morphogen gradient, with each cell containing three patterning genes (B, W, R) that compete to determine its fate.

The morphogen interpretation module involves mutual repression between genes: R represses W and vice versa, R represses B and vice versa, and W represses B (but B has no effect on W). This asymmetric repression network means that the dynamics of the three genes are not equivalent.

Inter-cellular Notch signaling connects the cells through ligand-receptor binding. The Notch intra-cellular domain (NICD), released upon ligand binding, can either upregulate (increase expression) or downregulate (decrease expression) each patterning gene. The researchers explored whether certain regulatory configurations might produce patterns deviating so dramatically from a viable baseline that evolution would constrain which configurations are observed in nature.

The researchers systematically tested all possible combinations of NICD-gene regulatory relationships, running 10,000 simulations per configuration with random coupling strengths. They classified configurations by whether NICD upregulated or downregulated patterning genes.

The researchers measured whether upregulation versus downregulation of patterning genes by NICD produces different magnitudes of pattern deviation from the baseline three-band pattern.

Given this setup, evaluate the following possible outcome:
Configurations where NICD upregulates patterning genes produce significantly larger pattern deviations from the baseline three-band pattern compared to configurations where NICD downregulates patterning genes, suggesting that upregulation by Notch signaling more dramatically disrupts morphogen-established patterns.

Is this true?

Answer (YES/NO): YES